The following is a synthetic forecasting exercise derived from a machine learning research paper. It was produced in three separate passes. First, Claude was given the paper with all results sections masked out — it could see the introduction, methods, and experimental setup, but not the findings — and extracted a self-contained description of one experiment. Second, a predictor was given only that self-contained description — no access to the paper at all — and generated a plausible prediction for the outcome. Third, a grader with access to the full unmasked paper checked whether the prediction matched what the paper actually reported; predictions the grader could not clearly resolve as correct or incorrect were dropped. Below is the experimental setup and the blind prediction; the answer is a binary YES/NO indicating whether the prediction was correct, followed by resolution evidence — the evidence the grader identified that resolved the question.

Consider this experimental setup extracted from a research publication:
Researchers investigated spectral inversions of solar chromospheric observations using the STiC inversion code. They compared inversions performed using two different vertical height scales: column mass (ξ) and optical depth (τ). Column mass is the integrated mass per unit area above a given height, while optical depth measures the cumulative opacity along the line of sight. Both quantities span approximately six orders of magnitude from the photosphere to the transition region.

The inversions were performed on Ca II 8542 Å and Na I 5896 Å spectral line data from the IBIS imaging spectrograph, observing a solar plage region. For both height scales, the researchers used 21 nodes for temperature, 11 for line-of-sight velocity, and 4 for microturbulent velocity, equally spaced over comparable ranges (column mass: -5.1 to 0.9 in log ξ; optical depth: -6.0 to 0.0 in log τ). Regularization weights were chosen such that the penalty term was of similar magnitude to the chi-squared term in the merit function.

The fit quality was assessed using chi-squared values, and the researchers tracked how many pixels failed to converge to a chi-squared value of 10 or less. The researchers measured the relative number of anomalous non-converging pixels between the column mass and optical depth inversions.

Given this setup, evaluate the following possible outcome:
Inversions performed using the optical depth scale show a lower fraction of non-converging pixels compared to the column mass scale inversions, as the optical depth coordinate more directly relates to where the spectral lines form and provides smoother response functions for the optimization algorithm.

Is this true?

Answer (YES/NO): NO